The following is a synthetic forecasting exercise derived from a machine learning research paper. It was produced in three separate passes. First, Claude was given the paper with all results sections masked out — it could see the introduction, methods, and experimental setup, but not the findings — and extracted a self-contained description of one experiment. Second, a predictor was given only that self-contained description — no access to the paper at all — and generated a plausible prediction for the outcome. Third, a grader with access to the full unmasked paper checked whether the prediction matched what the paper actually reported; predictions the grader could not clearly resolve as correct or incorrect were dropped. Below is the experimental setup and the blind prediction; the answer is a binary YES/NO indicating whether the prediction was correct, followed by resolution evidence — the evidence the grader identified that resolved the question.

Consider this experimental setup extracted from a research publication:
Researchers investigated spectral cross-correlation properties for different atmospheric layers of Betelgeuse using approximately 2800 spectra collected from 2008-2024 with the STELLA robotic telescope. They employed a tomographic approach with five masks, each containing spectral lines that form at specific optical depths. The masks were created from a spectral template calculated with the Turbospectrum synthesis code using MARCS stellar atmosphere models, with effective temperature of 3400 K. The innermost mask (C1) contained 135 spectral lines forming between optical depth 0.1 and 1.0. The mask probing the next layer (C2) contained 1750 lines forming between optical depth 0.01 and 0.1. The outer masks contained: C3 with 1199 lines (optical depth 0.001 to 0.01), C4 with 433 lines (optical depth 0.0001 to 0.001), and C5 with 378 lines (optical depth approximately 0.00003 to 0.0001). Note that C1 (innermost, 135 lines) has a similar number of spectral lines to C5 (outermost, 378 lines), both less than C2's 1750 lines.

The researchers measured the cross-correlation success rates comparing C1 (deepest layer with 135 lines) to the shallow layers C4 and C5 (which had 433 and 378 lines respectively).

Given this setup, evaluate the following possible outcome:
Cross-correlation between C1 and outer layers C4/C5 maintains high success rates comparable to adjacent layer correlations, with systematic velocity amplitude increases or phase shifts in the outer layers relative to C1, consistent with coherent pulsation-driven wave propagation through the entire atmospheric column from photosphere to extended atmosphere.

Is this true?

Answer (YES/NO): NO